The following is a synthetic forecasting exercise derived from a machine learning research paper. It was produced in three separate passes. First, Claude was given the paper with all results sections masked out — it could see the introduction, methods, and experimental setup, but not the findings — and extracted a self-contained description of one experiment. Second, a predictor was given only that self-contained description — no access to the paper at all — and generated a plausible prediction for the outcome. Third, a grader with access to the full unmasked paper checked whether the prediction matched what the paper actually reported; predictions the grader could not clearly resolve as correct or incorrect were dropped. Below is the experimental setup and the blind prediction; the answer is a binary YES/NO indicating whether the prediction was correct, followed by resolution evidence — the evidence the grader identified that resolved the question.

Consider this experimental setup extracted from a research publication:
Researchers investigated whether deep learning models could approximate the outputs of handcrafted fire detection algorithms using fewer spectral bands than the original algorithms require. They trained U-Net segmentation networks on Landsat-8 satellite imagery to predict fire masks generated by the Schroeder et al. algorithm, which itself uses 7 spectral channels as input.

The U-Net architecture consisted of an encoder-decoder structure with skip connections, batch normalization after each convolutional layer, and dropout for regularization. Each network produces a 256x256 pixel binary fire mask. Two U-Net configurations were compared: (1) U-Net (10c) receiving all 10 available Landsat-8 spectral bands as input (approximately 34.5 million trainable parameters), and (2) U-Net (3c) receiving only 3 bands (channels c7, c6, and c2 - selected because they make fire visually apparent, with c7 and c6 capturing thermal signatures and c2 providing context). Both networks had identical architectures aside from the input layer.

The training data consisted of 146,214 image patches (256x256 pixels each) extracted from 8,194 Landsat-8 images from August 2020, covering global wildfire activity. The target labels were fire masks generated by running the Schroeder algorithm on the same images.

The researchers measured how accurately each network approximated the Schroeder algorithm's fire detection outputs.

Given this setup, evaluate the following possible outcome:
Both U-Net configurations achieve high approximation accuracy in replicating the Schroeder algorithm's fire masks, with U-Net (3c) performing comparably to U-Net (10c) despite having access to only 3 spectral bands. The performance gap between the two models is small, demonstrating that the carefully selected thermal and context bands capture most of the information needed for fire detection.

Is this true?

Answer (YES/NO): YES